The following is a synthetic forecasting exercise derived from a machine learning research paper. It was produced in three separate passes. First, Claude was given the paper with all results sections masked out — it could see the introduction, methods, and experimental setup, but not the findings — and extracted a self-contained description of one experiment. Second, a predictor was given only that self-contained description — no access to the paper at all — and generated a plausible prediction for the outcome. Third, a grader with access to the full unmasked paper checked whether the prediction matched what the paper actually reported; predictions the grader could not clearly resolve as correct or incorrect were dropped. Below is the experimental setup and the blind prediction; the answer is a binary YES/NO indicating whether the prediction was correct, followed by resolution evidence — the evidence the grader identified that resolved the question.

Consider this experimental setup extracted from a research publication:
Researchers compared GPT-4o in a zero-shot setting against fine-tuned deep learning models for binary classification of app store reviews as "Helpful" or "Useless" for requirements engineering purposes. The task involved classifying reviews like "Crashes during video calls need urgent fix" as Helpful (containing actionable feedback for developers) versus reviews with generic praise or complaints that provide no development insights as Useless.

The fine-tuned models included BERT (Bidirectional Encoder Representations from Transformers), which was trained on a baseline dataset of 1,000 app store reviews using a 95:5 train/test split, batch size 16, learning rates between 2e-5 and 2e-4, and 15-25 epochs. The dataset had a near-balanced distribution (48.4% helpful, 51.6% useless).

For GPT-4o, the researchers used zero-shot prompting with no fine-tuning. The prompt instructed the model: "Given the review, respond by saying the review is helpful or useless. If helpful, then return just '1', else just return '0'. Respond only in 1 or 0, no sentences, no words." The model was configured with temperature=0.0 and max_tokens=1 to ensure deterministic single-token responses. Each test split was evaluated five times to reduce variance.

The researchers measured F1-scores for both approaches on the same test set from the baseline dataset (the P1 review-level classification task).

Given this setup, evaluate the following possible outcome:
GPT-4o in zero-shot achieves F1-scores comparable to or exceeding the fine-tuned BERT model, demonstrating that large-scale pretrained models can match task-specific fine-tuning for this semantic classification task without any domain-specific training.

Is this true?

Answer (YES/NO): NO